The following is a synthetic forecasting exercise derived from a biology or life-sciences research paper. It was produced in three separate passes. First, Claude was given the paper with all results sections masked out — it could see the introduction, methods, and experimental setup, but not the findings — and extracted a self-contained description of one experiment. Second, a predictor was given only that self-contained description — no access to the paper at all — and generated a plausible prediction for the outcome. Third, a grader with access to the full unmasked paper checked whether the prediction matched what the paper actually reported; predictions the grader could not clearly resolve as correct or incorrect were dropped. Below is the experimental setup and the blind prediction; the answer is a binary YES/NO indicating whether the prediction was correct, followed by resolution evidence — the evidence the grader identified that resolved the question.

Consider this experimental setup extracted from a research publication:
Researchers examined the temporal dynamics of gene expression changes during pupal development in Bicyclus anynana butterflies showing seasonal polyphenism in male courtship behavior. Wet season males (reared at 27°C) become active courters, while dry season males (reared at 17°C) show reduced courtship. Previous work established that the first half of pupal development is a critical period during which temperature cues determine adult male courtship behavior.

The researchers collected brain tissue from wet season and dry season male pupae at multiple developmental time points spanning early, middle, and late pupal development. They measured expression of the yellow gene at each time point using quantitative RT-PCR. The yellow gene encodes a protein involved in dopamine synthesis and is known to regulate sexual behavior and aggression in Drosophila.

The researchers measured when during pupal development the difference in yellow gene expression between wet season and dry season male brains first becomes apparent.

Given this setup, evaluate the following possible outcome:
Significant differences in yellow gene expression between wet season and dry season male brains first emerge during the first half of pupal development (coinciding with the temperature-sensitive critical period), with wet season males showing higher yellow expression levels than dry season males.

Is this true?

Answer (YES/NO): NO